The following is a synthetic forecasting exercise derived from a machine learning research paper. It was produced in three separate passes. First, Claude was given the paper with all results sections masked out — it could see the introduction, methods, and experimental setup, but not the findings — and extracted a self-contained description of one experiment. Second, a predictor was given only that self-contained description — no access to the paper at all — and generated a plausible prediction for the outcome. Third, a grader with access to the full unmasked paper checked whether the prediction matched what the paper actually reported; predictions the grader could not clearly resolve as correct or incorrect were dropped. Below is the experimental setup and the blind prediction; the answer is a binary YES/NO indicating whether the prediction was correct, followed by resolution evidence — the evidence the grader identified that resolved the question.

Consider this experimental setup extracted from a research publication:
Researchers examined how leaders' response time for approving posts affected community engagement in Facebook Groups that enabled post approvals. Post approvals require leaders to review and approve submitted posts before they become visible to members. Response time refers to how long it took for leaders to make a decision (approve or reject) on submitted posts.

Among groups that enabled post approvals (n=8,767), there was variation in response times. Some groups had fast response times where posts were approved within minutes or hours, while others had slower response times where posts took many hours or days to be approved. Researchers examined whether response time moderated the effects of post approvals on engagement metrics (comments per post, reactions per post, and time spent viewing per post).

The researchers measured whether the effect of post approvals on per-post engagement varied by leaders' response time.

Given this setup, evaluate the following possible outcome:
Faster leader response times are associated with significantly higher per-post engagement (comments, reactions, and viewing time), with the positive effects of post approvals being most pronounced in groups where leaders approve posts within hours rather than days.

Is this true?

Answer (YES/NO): NO